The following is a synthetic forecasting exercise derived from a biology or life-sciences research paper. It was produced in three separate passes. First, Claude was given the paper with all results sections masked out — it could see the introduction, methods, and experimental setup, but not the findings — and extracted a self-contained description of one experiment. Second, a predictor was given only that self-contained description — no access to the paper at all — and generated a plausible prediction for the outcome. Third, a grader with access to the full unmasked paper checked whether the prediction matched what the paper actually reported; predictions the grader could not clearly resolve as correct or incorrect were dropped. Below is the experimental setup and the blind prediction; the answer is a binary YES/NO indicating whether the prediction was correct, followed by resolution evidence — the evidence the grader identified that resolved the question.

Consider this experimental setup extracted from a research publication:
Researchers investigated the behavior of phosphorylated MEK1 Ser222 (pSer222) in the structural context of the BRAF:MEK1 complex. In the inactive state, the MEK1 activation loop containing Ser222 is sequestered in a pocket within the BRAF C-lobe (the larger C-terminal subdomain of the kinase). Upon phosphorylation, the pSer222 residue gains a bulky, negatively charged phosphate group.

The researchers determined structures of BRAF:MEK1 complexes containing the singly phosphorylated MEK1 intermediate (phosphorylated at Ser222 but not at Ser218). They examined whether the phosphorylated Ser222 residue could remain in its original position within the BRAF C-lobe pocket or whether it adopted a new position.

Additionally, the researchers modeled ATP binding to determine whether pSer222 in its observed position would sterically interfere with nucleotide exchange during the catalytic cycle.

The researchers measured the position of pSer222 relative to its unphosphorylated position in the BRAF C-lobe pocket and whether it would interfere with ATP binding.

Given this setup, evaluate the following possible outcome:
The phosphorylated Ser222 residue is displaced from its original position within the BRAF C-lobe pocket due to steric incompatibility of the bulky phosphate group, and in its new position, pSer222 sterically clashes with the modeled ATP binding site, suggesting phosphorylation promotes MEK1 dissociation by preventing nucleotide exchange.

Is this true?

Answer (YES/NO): NO